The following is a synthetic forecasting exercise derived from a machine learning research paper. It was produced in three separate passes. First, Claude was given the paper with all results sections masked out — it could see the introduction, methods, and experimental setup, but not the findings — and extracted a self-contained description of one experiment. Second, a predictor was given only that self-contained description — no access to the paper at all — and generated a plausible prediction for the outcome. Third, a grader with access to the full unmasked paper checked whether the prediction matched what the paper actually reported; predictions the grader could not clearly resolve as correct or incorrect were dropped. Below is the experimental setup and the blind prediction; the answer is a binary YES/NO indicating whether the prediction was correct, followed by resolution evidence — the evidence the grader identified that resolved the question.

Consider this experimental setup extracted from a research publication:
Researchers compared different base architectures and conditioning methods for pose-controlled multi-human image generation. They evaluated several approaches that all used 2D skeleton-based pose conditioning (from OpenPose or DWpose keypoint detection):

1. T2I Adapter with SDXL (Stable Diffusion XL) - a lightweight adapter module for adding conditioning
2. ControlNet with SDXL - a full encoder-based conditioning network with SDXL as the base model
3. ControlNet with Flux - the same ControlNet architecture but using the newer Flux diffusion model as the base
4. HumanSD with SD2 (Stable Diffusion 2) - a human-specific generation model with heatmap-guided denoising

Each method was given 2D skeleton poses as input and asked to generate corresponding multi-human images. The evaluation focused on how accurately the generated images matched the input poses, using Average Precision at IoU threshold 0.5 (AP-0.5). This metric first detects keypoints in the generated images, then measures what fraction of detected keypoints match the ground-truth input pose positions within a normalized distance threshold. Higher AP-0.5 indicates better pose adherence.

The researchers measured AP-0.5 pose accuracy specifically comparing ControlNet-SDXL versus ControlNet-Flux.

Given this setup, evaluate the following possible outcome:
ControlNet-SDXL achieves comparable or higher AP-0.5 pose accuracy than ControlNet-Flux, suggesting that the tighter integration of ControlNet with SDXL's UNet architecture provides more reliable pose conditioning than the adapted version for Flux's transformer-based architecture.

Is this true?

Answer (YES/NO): NO